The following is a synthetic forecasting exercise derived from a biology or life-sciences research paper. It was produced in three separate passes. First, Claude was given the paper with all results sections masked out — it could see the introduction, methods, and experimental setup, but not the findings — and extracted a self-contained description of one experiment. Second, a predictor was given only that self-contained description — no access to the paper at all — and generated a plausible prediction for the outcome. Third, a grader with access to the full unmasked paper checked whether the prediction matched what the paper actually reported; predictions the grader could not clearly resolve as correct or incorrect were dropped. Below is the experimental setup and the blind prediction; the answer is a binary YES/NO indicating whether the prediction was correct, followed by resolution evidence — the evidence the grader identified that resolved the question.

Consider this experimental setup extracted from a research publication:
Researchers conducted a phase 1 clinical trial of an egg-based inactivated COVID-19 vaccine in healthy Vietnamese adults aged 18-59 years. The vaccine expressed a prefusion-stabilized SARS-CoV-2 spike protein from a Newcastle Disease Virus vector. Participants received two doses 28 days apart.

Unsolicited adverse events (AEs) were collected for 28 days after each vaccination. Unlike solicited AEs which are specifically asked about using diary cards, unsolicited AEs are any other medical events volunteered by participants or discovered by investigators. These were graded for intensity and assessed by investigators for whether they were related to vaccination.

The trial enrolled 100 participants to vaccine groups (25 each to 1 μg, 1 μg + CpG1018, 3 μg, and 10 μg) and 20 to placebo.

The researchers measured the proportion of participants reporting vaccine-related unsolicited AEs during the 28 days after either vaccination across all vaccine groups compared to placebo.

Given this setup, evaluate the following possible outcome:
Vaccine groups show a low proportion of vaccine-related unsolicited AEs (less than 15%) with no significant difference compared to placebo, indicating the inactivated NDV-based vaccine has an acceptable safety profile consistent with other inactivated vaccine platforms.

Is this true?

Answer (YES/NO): YES